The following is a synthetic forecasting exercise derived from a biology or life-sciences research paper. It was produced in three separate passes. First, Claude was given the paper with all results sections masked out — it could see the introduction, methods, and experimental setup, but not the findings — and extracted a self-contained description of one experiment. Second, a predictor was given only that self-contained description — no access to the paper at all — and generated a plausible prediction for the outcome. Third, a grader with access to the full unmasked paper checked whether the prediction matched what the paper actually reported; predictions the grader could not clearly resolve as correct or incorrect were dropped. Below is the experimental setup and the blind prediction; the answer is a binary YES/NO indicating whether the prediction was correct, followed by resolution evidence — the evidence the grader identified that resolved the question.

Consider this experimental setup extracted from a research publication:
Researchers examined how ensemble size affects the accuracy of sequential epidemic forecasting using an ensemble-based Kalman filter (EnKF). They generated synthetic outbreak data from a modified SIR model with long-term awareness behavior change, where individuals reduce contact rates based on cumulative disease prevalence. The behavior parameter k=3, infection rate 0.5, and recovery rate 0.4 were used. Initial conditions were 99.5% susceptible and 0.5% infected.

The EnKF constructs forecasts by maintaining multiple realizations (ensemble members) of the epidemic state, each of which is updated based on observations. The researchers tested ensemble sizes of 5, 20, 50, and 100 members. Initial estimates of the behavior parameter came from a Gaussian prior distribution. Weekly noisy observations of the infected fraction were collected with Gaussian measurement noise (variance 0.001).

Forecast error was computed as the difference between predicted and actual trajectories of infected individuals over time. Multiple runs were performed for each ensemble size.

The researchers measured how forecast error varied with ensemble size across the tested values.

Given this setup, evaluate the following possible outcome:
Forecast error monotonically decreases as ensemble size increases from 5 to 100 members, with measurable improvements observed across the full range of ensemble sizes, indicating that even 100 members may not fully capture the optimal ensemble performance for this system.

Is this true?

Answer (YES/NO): NO